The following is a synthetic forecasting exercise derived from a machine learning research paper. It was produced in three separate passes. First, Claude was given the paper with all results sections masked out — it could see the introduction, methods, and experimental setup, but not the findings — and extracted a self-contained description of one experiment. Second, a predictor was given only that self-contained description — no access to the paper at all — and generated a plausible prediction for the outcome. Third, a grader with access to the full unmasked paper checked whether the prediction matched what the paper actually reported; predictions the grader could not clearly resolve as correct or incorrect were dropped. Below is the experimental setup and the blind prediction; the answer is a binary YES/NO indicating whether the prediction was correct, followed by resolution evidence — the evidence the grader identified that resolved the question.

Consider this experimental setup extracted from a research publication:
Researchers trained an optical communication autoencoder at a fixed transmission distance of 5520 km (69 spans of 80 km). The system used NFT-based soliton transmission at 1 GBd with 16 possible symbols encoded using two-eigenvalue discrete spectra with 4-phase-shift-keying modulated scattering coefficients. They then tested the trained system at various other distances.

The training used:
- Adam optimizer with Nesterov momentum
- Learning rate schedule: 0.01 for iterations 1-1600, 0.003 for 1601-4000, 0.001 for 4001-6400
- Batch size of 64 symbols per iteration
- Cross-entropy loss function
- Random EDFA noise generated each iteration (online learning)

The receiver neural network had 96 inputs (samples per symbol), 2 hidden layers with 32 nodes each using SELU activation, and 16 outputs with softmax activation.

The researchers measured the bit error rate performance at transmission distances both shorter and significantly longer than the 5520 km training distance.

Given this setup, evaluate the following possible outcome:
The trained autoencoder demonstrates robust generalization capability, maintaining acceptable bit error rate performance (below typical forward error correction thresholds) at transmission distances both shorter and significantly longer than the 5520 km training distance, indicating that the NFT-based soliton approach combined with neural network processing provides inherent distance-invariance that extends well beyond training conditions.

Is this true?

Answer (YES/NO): NO